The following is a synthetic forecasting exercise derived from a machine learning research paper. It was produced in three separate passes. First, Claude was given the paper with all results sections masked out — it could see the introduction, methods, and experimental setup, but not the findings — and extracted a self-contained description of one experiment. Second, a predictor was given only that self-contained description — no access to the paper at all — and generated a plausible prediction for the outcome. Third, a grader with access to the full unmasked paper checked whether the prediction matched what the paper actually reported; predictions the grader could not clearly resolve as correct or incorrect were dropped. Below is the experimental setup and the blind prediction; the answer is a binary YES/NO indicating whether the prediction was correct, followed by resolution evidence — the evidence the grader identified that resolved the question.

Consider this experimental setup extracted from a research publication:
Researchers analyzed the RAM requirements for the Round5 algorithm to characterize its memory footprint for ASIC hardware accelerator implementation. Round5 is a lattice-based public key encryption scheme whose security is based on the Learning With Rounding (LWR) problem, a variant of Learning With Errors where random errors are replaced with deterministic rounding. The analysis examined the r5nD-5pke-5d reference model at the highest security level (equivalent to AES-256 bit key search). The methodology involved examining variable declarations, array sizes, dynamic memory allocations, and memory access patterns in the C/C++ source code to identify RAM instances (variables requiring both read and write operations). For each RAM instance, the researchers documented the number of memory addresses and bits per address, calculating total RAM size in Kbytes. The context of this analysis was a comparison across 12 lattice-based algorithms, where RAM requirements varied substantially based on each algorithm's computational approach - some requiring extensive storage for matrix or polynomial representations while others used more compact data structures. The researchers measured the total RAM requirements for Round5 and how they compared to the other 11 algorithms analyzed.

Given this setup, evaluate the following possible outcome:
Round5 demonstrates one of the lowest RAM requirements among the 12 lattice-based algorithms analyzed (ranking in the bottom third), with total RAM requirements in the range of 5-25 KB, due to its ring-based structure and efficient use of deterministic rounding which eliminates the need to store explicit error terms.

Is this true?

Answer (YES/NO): NO